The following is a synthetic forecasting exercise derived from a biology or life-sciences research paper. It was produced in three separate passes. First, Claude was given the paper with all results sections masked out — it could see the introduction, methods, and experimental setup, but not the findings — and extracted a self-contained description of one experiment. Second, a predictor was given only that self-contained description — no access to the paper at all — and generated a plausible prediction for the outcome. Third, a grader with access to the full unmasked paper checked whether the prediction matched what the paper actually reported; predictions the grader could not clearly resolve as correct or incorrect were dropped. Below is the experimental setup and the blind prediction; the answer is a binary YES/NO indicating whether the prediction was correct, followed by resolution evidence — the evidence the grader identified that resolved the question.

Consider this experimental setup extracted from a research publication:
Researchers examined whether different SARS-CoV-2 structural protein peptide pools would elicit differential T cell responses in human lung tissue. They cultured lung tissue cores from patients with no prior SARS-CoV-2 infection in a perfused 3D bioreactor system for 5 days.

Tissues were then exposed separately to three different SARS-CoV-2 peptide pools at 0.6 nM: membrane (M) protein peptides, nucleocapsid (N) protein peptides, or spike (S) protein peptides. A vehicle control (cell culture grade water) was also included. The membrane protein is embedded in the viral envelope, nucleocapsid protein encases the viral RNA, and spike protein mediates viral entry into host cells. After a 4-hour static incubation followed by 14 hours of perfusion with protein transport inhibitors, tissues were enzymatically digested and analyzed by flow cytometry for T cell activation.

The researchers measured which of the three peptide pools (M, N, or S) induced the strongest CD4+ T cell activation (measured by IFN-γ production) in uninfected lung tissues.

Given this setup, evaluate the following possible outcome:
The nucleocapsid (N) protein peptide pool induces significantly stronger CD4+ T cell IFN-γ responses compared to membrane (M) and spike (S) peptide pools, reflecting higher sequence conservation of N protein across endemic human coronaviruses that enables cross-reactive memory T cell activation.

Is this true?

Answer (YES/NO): NO